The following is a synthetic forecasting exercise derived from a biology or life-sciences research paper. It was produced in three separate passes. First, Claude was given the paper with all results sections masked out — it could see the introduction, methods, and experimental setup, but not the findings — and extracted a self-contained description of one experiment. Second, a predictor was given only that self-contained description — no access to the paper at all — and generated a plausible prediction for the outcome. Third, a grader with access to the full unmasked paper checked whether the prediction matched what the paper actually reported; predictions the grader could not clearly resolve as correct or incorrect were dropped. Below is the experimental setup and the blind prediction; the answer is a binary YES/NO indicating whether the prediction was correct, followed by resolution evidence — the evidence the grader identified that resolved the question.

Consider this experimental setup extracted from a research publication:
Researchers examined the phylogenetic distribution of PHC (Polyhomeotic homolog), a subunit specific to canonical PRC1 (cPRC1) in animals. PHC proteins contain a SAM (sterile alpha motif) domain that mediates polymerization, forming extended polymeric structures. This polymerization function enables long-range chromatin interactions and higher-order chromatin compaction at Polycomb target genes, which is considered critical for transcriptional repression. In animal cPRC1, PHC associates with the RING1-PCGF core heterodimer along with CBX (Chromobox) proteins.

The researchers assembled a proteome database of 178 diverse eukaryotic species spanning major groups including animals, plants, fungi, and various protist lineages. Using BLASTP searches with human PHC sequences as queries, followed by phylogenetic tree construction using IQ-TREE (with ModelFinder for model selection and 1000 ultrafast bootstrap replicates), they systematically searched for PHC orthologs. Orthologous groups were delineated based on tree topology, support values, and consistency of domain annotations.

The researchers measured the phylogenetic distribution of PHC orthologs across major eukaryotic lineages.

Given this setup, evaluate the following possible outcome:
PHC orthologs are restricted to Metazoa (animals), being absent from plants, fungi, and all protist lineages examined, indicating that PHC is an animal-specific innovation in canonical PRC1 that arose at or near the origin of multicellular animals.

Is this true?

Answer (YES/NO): YES